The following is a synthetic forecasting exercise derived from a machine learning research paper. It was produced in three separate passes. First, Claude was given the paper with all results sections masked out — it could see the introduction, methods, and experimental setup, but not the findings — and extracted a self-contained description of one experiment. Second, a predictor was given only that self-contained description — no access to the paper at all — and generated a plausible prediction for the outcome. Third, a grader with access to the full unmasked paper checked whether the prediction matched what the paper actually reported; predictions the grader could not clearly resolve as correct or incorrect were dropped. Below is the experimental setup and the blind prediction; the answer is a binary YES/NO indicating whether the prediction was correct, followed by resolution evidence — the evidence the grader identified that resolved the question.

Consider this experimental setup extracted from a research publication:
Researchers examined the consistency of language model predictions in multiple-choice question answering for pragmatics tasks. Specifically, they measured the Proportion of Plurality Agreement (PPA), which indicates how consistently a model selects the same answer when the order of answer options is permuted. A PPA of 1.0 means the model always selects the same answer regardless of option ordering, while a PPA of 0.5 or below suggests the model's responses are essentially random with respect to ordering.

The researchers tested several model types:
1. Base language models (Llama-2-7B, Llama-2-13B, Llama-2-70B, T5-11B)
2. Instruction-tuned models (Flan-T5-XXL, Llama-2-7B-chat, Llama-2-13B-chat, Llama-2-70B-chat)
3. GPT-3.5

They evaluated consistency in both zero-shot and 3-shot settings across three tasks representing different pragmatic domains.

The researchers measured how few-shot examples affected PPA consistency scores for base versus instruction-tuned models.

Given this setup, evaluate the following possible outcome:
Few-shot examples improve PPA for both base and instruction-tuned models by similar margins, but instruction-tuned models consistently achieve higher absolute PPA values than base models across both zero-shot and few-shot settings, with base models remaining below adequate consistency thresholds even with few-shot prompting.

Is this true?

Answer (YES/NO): NO